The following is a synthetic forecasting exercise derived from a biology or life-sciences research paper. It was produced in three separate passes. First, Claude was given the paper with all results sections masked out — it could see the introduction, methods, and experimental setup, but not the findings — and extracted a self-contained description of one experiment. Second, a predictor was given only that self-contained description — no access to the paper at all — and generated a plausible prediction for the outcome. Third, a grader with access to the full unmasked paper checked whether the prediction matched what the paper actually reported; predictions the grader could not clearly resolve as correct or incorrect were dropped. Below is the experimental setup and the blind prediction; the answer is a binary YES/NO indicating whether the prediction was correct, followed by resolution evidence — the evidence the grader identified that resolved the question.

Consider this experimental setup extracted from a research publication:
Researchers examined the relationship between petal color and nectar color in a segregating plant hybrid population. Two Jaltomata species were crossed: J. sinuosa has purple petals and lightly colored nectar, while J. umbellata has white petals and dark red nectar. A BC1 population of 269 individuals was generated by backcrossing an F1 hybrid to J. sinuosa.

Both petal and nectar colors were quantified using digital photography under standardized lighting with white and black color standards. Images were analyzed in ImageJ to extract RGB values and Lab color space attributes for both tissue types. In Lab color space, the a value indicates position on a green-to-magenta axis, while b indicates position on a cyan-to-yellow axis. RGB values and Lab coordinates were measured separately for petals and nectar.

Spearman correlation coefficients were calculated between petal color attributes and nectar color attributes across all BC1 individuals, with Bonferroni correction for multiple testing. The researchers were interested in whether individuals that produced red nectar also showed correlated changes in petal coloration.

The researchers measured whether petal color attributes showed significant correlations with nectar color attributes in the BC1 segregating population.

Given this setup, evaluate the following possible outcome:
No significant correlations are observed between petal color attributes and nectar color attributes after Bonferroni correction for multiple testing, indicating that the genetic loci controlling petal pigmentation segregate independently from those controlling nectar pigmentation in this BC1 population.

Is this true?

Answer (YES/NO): YES